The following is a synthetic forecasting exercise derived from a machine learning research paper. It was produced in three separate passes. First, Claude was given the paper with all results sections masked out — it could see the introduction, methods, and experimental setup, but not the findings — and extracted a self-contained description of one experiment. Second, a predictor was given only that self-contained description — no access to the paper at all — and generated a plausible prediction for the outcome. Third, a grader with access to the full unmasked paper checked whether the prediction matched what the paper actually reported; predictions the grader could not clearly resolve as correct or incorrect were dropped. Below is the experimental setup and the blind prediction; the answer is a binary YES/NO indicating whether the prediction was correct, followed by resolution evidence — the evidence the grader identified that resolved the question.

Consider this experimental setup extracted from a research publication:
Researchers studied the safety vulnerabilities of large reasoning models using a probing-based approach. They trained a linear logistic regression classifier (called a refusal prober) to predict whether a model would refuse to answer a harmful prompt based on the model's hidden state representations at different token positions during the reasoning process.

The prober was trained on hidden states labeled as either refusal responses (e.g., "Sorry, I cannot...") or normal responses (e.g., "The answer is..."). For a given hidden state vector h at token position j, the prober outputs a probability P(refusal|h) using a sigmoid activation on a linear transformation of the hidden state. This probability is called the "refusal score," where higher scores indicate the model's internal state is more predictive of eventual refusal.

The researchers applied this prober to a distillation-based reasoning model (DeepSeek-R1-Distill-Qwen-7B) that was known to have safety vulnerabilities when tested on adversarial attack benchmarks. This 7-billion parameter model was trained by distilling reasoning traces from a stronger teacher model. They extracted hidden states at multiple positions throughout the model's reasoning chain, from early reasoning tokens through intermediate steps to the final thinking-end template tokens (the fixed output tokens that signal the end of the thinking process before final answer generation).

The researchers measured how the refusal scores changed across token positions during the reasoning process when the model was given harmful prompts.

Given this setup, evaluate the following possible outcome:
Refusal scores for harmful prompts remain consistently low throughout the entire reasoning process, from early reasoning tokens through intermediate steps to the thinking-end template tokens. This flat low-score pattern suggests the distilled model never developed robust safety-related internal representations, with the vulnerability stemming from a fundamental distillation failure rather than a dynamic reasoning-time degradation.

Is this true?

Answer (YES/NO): NO